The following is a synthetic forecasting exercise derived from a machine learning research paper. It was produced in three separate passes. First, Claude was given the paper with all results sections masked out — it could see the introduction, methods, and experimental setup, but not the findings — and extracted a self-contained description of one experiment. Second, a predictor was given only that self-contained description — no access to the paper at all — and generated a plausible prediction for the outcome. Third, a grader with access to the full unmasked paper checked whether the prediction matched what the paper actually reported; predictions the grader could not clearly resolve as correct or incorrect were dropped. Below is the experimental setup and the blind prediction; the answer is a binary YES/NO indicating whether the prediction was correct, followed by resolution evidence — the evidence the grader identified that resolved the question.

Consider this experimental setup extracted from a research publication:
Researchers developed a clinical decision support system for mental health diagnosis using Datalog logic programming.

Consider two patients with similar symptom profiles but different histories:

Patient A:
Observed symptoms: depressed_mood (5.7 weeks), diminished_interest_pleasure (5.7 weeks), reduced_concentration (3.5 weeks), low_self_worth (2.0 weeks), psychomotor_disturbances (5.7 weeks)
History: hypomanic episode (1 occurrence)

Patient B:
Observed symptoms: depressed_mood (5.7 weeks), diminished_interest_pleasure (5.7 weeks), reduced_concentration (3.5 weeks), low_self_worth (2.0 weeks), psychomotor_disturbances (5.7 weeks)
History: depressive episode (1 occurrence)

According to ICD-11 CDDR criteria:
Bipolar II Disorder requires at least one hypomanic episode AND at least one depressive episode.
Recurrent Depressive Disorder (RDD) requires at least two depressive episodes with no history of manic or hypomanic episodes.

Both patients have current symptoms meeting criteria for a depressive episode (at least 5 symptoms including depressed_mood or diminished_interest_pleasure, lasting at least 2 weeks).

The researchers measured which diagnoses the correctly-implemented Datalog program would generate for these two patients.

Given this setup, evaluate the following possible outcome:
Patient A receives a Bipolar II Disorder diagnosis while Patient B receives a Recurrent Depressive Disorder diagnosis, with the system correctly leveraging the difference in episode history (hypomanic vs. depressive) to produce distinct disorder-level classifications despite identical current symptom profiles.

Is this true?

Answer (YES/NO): YES